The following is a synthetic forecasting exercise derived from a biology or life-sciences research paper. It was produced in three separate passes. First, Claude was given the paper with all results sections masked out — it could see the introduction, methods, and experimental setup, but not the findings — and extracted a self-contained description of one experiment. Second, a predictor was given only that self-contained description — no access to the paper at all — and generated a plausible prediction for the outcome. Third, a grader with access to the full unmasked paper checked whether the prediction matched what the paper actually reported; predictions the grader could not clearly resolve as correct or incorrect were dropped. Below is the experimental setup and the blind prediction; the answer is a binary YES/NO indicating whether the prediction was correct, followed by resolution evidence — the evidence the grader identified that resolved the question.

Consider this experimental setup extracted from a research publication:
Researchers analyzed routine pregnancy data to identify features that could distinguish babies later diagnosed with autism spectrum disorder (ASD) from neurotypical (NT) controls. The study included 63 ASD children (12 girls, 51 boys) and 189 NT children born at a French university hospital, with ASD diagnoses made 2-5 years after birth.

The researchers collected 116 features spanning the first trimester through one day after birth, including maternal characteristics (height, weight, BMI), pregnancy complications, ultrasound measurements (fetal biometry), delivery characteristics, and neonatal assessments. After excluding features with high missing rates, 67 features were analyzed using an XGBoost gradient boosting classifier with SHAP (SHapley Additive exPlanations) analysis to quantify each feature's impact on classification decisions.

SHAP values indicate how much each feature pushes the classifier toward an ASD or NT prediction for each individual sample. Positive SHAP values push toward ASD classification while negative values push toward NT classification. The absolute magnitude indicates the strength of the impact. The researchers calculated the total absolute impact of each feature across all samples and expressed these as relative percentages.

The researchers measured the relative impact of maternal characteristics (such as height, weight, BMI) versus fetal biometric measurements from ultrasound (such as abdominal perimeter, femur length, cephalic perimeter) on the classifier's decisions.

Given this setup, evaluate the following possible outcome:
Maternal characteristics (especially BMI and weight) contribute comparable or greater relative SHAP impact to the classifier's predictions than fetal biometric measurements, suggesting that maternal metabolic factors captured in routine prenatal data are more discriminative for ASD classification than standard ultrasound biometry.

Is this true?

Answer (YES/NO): NO